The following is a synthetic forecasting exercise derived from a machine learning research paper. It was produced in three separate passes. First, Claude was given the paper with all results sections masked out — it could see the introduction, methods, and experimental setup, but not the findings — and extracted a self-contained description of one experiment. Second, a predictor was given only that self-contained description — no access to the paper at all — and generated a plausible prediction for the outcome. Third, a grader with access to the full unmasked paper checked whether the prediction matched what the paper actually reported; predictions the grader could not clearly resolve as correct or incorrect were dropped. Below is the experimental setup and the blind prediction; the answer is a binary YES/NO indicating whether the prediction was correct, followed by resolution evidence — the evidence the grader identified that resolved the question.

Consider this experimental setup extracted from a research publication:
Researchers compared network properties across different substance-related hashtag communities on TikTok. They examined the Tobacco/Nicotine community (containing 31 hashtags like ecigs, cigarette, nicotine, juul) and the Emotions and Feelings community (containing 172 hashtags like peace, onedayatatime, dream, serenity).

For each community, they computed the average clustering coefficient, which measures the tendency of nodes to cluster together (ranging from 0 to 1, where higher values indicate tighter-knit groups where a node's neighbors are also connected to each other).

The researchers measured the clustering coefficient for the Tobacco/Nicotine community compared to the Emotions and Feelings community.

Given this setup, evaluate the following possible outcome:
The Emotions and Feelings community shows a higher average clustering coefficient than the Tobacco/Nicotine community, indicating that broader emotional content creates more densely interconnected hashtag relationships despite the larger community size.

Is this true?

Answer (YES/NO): NO